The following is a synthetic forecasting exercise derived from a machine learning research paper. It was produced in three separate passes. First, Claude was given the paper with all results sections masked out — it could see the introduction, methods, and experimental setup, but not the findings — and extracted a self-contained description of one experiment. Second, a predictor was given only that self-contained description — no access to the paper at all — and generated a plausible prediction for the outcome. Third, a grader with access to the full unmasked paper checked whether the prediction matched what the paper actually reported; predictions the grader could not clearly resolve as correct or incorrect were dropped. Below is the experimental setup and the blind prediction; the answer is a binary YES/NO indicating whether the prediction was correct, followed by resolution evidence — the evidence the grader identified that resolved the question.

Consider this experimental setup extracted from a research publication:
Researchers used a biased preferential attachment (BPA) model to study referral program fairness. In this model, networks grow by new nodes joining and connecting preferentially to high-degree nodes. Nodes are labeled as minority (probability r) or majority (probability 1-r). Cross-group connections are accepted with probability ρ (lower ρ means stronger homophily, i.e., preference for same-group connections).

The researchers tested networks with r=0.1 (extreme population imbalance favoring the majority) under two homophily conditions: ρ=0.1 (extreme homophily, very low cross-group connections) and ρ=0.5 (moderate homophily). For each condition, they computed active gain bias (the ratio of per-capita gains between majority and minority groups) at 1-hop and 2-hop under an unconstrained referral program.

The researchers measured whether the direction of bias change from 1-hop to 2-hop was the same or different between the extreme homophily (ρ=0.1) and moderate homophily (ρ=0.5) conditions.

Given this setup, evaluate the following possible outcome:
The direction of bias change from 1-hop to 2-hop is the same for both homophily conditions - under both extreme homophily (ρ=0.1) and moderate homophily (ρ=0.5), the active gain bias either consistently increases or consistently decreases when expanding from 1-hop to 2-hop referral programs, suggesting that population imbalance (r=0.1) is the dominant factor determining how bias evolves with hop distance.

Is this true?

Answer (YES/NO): NO